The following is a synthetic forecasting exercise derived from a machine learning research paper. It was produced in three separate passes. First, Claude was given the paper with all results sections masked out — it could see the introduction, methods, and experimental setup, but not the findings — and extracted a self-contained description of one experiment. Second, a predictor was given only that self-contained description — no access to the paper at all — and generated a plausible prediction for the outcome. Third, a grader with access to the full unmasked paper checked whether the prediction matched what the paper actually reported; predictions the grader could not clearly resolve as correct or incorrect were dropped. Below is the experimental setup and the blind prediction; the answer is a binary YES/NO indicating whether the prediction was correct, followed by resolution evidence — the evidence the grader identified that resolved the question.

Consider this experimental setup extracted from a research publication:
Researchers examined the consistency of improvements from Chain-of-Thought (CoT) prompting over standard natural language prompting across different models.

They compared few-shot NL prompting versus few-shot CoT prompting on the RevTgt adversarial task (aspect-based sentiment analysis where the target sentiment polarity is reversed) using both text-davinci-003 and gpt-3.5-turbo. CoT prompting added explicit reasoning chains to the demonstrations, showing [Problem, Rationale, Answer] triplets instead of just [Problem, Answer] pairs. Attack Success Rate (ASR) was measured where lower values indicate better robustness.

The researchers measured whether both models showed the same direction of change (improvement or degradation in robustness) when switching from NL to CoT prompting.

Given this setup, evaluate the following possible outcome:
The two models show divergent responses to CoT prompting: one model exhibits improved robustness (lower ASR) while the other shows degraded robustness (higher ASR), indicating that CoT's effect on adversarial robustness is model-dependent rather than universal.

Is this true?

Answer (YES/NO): YES